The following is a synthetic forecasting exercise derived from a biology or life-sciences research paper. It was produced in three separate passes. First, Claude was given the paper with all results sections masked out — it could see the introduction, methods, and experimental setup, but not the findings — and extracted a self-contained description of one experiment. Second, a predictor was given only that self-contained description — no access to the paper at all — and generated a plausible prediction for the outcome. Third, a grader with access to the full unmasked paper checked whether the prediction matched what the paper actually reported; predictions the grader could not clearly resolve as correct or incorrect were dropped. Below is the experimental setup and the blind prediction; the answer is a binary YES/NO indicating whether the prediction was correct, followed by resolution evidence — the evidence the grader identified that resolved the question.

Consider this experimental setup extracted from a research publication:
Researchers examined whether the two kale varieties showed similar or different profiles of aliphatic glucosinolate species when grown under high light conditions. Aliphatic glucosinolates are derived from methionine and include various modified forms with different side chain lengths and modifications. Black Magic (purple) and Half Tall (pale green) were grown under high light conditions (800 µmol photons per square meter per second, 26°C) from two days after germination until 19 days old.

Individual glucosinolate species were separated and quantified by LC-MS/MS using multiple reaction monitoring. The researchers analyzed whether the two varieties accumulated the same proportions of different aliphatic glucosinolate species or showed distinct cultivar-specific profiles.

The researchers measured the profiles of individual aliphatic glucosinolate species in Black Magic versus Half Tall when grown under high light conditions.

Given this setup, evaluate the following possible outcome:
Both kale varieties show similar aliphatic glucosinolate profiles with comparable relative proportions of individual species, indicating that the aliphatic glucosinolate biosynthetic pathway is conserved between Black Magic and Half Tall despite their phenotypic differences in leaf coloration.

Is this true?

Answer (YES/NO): NO